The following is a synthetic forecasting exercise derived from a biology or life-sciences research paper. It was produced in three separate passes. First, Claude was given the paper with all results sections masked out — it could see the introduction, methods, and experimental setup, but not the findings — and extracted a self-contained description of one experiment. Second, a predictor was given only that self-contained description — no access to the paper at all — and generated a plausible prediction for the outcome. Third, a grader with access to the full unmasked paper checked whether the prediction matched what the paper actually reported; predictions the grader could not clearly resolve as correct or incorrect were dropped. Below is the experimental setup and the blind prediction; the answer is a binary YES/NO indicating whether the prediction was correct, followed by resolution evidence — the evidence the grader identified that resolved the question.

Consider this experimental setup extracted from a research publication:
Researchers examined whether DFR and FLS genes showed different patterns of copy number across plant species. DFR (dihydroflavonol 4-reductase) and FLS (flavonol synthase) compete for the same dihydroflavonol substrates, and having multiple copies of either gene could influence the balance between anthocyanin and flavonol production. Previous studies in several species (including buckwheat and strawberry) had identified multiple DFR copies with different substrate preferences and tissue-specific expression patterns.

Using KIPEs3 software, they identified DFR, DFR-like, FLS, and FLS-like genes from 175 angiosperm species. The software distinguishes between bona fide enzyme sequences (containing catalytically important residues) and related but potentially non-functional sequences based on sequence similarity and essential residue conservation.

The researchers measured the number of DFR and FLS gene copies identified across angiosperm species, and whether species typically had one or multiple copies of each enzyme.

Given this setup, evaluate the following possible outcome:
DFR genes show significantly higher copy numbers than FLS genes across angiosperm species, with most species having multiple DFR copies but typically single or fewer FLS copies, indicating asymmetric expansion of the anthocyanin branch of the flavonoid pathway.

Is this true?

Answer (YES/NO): NO